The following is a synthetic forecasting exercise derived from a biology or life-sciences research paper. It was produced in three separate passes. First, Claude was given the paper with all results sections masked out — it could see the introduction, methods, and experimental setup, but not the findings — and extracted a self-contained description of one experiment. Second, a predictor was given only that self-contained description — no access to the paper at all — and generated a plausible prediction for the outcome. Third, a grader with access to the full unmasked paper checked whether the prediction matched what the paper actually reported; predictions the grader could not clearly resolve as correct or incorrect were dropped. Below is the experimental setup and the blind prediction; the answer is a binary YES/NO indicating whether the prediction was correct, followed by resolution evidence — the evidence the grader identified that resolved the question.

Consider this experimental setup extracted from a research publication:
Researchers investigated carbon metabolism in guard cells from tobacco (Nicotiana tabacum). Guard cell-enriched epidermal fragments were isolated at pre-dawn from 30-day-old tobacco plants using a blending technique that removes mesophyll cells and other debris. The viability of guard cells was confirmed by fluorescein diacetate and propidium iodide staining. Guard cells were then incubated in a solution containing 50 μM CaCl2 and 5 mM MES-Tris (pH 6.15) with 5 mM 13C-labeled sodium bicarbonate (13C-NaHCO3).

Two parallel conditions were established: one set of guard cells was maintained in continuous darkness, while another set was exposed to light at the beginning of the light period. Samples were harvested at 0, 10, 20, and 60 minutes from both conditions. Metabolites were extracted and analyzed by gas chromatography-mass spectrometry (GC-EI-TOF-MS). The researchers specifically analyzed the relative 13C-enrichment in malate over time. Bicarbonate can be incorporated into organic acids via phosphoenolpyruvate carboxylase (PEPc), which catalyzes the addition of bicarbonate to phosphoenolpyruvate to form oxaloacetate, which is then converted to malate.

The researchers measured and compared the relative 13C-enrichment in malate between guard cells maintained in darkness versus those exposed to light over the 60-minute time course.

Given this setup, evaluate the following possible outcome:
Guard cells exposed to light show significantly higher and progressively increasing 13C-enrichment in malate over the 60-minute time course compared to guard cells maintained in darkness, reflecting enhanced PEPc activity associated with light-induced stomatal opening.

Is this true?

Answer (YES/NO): NO